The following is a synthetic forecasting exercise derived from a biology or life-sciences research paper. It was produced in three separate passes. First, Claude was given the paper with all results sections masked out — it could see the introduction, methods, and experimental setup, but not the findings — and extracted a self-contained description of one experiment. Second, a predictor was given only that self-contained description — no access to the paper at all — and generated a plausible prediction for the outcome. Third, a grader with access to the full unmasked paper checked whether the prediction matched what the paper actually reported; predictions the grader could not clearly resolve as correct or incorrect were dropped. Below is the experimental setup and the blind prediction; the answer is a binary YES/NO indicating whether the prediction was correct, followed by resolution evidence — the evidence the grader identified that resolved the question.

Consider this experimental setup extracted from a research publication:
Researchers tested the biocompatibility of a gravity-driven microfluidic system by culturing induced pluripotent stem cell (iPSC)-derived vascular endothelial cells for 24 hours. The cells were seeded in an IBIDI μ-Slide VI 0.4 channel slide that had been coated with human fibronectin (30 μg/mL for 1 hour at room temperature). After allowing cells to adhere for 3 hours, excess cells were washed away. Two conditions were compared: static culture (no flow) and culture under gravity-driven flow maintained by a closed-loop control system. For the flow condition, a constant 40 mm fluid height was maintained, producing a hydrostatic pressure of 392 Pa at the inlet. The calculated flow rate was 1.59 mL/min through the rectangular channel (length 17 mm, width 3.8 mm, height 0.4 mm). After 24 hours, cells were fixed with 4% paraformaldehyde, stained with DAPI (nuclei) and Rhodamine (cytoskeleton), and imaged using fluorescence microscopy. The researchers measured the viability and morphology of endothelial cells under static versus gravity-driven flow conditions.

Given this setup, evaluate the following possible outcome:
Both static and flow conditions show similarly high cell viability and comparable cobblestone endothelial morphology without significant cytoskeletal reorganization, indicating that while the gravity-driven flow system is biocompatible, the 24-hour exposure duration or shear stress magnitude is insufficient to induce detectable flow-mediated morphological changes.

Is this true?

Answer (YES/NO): YES